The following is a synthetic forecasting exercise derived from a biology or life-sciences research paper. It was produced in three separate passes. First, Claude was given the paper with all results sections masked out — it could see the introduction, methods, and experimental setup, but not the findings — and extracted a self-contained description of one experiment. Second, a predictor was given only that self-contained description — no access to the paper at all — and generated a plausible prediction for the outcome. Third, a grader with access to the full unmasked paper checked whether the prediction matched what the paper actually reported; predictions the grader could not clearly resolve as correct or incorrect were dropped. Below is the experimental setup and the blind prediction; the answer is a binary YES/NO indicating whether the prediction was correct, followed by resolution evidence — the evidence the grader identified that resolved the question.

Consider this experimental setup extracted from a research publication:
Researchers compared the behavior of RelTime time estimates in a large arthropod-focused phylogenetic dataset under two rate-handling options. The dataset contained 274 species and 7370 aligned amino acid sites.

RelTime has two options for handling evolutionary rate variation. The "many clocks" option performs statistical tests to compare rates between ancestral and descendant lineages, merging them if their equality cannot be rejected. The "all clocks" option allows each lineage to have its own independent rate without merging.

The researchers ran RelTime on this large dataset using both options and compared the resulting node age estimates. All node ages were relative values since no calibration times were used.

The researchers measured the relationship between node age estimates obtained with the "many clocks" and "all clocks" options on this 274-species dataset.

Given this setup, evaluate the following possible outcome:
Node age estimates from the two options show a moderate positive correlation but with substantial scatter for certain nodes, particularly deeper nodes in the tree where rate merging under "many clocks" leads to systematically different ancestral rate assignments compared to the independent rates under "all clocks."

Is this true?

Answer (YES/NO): NO